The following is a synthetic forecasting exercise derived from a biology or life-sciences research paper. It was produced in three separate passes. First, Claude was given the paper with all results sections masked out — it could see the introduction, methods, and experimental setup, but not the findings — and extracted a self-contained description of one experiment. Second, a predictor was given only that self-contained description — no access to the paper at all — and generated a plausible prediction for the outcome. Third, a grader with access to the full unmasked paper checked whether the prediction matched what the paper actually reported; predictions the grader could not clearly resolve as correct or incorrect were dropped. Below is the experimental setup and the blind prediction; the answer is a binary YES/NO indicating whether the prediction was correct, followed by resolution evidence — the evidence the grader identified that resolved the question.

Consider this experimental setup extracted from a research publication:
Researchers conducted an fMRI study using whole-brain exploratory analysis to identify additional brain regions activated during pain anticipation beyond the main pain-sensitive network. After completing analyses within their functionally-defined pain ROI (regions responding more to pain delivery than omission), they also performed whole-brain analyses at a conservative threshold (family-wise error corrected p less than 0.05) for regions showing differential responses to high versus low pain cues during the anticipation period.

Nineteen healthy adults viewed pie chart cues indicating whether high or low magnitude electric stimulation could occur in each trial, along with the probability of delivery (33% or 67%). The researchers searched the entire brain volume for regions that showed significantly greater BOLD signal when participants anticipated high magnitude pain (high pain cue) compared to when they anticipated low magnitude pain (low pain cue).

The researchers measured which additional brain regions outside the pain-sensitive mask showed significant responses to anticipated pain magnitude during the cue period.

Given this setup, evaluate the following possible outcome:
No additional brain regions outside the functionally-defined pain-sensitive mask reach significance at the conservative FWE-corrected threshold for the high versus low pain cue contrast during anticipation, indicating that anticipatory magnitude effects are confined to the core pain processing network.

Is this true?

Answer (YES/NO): NO